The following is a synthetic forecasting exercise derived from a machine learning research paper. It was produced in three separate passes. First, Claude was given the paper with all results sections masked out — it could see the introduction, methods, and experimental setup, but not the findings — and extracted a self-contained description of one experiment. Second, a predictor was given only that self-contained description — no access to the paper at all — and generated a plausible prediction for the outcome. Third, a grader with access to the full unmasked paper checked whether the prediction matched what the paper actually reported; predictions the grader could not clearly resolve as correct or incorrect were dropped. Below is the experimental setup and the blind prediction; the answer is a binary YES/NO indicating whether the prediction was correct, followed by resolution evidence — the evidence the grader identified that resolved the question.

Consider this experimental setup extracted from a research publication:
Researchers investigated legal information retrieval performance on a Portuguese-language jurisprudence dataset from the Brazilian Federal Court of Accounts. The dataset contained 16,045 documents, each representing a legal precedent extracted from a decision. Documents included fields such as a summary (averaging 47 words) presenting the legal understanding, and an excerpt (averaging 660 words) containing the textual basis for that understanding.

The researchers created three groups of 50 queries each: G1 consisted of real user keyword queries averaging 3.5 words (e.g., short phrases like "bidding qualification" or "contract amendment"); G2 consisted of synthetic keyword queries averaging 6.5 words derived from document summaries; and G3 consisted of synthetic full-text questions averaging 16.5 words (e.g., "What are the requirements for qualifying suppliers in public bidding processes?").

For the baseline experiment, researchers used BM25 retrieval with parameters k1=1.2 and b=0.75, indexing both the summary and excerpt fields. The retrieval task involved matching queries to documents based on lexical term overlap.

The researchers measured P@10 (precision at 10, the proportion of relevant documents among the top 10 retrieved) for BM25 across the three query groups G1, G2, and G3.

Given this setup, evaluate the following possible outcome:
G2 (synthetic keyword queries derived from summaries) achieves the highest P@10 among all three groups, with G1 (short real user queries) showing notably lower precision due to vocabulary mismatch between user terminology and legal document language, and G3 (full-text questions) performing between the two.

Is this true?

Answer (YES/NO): NO